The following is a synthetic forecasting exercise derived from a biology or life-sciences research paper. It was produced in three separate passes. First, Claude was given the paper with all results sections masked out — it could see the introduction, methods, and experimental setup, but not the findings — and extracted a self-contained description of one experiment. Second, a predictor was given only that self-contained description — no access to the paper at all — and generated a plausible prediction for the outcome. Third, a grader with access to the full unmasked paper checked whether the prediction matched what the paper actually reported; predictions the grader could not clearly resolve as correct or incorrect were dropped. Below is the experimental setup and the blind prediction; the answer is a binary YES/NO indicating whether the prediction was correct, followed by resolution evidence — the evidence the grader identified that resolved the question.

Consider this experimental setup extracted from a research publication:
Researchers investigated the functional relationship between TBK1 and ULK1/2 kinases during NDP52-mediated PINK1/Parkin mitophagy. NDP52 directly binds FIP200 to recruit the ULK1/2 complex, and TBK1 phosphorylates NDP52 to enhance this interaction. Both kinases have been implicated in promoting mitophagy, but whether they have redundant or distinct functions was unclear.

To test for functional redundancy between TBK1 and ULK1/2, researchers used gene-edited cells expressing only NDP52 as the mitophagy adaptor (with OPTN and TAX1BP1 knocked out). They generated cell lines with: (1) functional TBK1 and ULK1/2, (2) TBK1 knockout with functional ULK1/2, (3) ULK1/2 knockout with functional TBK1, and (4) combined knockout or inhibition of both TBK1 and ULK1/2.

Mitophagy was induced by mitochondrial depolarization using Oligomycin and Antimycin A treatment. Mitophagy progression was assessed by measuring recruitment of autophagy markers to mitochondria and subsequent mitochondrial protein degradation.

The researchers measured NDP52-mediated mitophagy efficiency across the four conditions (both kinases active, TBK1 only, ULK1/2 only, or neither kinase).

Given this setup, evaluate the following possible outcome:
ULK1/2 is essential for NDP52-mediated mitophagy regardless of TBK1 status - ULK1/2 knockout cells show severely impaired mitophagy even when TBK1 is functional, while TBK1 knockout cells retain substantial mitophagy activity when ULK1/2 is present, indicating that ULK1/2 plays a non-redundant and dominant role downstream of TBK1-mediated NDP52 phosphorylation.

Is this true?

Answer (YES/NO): NO